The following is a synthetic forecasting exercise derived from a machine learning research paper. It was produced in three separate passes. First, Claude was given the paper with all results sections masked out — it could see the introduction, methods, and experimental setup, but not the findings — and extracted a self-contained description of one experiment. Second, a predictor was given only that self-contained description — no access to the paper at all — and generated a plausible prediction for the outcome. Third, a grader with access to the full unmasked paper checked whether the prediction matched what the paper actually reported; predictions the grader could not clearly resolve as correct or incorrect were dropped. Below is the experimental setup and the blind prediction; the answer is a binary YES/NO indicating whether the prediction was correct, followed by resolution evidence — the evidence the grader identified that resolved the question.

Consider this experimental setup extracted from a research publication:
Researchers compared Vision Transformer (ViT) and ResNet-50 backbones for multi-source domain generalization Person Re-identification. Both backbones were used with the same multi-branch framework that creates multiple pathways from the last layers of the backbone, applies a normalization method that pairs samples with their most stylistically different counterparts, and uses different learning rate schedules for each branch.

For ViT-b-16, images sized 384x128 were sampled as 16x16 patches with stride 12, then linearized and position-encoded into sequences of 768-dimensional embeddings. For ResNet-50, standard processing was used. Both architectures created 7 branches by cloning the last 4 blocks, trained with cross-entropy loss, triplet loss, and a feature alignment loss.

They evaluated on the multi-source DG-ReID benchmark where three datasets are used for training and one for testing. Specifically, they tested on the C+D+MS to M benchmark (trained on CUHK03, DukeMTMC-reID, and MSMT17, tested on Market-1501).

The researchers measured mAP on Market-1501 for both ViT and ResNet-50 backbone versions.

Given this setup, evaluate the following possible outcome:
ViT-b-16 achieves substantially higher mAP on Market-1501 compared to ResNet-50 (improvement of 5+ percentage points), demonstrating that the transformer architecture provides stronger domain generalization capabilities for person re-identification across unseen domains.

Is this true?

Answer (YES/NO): NO